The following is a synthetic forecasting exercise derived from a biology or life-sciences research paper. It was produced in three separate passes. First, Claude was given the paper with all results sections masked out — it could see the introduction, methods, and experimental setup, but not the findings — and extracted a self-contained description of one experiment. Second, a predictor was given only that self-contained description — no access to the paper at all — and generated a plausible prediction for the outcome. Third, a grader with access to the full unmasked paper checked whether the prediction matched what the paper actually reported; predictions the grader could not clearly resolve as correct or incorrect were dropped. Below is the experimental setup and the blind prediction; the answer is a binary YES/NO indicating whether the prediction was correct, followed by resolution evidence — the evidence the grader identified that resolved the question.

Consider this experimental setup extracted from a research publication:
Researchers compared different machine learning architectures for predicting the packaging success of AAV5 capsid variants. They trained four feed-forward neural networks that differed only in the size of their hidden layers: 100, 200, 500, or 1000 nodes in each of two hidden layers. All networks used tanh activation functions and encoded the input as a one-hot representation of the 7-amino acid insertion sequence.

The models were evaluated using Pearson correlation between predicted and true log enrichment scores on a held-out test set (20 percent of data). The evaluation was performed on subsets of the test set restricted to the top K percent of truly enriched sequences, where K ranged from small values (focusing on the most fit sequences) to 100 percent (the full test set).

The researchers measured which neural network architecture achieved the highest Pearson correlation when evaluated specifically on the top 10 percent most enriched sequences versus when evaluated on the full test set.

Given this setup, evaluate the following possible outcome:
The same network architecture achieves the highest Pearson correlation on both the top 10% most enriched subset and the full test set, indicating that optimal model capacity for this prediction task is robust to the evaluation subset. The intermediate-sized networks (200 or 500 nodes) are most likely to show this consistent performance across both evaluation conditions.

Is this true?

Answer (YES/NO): NO